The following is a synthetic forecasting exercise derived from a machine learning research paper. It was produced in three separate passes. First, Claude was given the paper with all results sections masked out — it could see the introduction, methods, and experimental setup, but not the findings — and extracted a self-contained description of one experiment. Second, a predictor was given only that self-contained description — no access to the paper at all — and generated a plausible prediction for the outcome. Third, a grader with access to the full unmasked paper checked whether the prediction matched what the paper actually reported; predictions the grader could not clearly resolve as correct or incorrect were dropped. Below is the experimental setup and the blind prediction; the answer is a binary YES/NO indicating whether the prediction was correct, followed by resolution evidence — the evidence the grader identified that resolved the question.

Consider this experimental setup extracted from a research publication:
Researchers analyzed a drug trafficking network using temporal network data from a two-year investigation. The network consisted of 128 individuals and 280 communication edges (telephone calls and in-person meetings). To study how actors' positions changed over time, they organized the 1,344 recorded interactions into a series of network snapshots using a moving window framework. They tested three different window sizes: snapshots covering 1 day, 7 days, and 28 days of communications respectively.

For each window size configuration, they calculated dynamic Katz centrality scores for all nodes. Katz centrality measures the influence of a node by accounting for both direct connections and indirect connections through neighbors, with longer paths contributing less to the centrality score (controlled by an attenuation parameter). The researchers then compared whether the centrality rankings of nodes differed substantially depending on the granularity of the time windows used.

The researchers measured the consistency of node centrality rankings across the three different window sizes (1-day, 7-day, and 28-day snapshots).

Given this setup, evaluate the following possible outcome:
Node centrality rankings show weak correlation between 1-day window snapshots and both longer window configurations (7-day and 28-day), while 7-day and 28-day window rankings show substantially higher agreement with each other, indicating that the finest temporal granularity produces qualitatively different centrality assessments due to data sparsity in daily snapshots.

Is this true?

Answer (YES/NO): NO